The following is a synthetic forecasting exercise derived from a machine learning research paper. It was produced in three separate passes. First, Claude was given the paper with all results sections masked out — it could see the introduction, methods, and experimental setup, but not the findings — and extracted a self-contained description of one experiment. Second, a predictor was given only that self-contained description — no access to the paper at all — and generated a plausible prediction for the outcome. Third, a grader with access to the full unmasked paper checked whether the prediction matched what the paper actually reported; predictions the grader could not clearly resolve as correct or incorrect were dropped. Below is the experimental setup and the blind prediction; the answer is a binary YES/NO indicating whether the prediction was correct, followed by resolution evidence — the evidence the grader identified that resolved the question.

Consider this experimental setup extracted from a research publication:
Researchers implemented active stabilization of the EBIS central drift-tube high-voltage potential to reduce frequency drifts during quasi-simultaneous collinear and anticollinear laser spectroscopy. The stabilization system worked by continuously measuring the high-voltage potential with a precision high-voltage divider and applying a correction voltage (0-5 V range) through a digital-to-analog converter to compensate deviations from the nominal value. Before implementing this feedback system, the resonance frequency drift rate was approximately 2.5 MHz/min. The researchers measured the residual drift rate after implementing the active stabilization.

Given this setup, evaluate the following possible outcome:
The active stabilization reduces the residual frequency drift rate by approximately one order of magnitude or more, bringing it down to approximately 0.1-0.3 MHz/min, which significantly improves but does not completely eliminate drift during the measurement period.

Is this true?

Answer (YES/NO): NO